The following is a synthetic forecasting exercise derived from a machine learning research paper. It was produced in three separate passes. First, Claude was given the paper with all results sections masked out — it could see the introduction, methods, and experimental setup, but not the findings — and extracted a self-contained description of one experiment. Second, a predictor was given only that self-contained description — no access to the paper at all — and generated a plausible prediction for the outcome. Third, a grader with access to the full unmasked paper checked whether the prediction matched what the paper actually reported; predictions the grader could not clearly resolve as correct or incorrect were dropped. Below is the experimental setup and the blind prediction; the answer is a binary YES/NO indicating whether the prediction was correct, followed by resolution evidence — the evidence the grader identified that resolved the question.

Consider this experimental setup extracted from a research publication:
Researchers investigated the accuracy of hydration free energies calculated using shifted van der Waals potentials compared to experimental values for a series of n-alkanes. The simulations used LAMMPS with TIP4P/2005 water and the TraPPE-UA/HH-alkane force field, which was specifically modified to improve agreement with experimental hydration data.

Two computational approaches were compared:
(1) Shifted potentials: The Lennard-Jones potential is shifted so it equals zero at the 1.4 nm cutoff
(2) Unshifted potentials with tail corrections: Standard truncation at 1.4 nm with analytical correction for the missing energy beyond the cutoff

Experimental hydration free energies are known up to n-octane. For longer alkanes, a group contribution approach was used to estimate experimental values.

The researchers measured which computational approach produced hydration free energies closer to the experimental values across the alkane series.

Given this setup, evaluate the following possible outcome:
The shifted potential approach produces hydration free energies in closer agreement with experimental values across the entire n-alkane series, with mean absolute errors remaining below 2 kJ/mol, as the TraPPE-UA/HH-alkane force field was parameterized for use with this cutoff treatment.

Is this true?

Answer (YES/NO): NO